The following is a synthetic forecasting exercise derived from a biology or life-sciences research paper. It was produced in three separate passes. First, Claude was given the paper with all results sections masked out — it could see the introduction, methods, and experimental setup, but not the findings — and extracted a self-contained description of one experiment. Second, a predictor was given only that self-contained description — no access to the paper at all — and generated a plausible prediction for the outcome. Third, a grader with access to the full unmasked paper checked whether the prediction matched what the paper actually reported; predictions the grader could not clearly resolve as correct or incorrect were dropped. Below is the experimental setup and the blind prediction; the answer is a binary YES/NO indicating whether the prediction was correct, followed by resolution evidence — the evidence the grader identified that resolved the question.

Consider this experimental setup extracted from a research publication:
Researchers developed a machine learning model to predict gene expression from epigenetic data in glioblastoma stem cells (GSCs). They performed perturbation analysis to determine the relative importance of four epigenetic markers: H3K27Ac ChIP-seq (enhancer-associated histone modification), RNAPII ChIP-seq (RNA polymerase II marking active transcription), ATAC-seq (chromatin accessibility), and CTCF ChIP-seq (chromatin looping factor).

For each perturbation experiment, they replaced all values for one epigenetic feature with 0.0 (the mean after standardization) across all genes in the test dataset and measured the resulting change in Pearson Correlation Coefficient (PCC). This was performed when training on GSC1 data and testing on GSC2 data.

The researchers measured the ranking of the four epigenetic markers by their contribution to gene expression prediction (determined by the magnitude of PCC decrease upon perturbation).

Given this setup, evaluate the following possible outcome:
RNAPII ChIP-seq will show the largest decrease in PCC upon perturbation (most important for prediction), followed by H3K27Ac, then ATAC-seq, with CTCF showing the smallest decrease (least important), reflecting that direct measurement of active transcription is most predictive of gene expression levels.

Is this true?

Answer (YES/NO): NO